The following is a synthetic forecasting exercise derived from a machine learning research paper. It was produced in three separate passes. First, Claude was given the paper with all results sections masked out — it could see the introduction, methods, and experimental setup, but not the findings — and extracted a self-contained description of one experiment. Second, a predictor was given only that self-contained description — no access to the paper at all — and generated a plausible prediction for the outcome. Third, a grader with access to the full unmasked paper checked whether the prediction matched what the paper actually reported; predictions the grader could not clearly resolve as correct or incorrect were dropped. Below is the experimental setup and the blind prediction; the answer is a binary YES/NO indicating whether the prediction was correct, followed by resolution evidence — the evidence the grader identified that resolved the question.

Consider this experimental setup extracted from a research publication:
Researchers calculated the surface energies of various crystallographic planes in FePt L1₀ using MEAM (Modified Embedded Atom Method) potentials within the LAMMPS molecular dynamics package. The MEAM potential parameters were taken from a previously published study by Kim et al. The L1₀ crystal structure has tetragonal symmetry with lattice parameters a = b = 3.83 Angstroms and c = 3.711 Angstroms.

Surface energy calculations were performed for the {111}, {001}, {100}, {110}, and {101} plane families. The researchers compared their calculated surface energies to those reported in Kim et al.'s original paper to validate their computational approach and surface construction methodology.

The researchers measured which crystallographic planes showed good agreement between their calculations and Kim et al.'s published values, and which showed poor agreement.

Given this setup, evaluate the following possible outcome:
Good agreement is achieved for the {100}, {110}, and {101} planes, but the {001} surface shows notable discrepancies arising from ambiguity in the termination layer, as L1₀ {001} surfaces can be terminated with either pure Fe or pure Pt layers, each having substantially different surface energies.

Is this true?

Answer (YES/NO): NO